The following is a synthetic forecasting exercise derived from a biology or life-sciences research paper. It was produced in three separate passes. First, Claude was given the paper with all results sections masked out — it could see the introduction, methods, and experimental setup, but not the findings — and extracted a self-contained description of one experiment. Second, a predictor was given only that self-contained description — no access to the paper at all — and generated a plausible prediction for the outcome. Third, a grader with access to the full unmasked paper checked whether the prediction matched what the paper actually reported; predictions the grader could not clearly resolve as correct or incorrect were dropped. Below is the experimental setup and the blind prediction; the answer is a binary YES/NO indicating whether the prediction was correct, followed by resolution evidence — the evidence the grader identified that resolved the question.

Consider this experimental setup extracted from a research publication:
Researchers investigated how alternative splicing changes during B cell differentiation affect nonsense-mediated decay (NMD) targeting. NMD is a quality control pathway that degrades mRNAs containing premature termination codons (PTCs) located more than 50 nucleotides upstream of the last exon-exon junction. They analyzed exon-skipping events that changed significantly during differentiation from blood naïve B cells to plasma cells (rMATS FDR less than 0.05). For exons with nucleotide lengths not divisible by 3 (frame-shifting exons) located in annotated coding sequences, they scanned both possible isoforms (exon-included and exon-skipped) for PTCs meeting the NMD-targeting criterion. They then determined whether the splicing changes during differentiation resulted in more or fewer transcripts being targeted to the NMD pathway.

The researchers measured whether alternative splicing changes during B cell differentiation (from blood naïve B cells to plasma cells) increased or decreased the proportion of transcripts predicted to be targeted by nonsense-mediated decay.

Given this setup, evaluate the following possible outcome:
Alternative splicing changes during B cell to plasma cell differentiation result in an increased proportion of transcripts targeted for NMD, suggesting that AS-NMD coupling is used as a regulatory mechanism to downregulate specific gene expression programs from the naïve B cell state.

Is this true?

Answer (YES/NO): NO